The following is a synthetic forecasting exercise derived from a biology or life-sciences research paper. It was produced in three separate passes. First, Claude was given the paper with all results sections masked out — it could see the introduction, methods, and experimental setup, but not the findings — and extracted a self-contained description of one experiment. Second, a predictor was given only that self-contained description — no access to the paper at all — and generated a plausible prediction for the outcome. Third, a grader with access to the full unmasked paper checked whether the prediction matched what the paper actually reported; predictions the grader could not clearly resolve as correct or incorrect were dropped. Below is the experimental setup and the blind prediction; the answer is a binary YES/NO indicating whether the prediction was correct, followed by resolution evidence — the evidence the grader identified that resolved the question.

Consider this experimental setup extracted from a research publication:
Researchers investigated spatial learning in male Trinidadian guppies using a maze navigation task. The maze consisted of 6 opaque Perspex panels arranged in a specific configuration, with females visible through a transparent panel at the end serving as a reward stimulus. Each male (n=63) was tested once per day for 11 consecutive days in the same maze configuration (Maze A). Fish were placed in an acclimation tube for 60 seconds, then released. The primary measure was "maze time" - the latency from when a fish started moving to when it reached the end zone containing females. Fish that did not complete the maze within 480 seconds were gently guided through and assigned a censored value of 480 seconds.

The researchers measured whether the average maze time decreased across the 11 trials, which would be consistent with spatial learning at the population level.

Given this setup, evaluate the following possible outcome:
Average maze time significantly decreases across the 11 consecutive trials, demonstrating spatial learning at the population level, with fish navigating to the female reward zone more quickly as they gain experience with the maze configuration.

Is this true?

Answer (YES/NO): YES